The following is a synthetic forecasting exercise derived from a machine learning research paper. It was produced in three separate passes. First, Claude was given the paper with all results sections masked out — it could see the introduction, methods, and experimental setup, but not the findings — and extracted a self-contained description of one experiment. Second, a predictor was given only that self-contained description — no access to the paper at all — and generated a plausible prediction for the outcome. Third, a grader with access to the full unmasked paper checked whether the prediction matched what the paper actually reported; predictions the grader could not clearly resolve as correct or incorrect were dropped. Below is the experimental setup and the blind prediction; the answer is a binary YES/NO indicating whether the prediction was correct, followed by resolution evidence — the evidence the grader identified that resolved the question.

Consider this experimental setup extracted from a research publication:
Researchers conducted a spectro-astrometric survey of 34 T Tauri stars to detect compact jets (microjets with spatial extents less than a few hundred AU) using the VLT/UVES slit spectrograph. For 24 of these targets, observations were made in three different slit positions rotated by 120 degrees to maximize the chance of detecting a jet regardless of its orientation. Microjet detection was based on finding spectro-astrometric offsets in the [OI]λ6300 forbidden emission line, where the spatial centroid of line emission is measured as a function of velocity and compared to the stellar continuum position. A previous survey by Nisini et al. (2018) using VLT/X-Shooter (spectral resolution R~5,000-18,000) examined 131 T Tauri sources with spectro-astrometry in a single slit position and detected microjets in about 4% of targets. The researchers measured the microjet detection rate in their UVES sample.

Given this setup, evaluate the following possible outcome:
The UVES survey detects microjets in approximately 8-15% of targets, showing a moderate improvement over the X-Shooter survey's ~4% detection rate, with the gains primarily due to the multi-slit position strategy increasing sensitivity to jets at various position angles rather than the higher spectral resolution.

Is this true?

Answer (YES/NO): NO